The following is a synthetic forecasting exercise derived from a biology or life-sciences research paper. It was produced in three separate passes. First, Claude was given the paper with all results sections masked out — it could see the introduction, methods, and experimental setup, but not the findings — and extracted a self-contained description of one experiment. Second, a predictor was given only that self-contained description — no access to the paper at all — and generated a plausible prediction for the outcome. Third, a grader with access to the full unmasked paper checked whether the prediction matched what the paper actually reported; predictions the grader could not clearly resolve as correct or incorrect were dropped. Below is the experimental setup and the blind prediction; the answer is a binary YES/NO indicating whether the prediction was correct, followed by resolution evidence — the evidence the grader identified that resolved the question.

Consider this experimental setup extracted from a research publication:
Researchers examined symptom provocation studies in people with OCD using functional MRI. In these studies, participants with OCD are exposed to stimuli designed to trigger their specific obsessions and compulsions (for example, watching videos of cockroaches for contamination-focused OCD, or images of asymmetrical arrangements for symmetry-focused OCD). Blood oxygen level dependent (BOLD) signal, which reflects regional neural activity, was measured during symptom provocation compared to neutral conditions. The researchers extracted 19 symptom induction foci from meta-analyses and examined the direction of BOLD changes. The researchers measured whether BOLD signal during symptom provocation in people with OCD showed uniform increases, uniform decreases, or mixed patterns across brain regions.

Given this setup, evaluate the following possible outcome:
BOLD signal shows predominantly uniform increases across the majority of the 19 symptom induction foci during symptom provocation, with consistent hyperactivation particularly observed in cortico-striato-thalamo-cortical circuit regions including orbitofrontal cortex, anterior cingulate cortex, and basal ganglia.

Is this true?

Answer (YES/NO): YES